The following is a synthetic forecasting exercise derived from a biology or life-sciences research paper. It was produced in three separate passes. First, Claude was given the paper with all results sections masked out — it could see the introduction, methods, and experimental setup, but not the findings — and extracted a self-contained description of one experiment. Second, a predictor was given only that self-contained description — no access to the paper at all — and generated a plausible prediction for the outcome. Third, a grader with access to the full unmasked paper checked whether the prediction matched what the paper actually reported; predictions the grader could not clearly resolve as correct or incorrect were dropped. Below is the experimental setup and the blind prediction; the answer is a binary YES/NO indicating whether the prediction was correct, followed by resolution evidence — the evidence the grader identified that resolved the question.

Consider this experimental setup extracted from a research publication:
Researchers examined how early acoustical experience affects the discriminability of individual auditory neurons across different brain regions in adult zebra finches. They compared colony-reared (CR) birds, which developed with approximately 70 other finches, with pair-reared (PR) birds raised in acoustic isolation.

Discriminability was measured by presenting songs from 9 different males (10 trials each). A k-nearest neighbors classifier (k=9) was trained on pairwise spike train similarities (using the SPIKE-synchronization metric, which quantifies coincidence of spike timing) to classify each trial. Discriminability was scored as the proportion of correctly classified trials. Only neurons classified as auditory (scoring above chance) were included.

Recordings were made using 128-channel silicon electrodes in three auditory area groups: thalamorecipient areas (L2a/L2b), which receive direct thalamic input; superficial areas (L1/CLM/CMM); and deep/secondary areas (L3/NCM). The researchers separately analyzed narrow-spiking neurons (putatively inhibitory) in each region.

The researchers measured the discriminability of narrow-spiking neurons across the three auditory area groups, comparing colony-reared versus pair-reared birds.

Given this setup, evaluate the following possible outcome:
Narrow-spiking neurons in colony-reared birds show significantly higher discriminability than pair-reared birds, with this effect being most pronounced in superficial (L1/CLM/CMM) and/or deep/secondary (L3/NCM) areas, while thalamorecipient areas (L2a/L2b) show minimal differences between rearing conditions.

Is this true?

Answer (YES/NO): YES